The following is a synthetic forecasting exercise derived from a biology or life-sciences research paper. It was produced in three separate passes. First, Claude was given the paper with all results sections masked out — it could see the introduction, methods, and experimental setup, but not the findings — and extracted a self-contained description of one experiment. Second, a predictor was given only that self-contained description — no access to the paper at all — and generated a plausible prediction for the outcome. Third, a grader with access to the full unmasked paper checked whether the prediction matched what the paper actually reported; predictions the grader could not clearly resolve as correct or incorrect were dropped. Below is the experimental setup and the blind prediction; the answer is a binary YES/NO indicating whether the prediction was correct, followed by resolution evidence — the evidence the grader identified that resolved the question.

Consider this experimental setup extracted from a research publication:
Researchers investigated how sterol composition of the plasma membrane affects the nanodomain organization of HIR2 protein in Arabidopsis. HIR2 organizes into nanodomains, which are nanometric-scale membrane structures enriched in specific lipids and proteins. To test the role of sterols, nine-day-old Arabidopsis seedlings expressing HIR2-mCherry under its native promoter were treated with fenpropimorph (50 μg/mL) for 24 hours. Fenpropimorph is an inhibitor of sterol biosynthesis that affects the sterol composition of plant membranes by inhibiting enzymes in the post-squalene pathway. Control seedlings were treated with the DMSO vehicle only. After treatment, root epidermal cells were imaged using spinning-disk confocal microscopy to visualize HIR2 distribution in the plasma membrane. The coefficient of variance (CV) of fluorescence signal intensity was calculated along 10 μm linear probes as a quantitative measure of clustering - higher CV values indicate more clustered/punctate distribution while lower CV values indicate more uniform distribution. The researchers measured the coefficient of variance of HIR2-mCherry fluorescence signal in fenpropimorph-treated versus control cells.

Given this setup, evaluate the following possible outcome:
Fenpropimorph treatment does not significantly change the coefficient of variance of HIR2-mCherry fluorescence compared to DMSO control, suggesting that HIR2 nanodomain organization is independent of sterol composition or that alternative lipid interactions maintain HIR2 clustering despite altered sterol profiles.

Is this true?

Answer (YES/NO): NO